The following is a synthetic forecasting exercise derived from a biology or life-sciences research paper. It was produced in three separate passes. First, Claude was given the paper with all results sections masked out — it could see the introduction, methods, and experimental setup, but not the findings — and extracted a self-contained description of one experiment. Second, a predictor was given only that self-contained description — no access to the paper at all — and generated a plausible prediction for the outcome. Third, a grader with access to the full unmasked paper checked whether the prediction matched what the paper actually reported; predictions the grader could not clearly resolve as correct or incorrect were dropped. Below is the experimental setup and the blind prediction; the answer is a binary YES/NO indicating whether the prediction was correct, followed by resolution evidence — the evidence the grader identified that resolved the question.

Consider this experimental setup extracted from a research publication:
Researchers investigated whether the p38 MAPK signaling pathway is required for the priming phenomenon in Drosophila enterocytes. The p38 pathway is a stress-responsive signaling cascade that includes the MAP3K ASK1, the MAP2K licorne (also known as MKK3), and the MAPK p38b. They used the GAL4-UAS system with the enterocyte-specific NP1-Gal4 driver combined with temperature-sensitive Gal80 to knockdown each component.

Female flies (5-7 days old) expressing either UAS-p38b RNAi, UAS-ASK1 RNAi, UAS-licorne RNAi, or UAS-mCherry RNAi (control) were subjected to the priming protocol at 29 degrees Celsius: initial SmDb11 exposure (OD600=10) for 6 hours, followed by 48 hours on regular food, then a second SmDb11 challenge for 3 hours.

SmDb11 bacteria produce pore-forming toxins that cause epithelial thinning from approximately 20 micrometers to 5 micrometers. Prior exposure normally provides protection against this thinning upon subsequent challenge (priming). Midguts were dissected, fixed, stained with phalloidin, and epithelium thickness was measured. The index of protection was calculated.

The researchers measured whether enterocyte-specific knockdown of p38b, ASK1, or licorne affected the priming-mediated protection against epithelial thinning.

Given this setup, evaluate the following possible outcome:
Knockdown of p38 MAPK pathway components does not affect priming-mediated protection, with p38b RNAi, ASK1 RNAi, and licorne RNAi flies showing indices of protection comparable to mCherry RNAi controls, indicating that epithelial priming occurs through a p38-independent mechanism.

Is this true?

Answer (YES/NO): NO